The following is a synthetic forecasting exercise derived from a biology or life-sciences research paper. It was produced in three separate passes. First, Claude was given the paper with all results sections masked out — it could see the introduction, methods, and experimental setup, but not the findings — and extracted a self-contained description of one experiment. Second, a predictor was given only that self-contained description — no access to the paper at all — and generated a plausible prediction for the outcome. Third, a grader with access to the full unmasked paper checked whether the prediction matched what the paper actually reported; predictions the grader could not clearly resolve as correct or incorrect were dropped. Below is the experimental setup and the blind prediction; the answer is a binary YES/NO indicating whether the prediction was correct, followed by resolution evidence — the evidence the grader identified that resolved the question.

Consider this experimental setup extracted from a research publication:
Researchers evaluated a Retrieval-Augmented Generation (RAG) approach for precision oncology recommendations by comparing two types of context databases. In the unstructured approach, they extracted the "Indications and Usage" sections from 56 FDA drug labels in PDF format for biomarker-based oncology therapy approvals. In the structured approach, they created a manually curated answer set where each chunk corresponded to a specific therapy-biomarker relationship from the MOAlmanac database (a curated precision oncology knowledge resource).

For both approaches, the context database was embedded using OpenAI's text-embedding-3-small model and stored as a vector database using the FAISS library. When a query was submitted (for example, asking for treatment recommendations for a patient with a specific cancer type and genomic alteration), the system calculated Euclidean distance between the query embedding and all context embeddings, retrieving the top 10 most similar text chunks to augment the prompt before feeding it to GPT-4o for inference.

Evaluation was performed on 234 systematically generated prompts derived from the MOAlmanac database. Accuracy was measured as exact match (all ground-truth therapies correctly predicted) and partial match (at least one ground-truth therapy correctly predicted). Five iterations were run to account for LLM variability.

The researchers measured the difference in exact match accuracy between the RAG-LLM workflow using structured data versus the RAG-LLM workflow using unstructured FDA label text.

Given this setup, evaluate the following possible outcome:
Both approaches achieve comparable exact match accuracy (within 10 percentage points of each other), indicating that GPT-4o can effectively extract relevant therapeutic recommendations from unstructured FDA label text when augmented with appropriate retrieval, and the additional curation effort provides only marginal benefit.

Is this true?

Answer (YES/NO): NO